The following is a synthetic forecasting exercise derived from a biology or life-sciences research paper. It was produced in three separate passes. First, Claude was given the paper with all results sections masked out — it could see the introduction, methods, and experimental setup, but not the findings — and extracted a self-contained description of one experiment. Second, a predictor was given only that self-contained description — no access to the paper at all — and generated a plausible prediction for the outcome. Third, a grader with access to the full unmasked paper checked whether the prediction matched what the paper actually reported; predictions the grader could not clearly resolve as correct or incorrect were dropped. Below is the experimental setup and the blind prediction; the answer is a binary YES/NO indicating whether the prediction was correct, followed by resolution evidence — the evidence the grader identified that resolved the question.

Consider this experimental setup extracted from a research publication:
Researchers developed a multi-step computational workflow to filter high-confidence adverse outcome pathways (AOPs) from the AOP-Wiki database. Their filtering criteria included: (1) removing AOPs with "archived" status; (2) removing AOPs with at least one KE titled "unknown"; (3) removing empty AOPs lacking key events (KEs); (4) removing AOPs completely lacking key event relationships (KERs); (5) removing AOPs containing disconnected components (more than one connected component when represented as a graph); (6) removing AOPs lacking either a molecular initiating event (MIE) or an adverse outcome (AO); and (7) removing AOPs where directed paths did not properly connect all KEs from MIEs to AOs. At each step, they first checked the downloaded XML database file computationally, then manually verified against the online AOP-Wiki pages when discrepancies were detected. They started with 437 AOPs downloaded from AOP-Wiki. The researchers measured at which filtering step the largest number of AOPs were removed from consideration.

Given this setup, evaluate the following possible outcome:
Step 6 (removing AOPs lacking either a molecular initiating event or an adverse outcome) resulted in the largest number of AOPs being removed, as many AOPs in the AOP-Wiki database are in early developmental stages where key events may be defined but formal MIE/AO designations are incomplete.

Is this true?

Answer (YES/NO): YES